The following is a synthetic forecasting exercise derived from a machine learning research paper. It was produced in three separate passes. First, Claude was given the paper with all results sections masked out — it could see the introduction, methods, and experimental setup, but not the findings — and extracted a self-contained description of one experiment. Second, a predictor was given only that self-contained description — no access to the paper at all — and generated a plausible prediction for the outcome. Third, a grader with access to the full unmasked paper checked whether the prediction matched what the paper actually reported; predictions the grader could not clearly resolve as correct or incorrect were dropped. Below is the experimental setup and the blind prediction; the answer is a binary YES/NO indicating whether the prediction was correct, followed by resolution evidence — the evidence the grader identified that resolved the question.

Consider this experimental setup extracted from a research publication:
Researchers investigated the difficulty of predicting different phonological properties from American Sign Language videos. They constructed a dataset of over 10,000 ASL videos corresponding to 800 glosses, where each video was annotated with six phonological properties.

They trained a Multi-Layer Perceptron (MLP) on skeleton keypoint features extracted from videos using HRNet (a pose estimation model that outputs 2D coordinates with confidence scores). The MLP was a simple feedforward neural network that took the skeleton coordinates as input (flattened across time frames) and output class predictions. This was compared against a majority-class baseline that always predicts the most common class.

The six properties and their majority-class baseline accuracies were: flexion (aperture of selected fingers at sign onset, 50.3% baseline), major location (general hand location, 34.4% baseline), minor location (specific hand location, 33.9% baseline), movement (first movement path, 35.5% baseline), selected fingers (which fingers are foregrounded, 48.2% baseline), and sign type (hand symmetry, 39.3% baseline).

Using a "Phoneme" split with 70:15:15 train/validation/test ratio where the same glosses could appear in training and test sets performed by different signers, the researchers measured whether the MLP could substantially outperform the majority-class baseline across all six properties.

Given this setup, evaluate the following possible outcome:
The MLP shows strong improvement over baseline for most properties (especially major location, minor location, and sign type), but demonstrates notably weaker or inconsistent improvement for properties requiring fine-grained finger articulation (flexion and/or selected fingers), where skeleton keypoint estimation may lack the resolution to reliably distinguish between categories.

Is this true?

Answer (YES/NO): NO